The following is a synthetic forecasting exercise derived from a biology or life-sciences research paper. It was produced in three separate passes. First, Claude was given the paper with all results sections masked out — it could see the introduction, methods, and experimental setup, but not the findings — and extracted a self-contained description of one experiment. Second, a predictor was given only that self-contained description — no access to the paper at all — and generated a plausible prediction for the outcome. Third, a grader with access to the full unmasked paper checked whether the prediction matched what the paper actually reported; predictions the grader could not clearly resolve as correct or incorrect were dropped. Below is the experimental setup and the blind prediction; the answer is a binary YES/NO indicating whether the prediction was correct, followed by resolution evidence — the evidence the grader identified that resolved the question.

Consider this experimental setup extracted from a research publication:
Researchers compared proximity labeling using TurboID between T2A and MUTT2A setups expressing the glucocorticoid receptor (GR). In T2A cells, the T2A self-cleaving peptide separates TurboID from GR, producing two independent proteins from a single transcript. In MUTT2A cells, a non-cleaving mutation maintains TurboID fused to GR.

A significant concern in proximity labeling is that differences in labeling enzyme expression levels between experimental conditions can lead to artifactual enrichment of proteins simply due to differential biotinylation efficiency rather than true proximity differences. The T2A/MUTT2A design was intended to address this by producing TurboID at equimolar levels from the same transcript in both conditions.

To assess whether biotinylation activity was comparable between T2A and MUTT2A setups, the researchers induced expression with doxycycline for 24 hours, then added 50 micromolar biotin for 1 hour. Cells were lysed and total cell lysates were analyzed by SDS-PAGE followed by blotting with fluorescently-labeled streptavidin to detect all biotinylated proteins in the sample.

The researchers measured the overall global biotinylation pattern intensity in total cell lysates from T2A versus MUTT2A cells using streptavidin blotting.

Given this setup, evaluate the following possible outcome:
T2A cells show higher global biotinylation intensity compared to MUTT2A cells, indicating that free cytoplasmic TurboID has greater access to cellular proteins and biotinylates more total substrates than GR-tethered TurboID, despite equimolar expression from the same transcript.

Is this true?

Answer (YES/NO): NO